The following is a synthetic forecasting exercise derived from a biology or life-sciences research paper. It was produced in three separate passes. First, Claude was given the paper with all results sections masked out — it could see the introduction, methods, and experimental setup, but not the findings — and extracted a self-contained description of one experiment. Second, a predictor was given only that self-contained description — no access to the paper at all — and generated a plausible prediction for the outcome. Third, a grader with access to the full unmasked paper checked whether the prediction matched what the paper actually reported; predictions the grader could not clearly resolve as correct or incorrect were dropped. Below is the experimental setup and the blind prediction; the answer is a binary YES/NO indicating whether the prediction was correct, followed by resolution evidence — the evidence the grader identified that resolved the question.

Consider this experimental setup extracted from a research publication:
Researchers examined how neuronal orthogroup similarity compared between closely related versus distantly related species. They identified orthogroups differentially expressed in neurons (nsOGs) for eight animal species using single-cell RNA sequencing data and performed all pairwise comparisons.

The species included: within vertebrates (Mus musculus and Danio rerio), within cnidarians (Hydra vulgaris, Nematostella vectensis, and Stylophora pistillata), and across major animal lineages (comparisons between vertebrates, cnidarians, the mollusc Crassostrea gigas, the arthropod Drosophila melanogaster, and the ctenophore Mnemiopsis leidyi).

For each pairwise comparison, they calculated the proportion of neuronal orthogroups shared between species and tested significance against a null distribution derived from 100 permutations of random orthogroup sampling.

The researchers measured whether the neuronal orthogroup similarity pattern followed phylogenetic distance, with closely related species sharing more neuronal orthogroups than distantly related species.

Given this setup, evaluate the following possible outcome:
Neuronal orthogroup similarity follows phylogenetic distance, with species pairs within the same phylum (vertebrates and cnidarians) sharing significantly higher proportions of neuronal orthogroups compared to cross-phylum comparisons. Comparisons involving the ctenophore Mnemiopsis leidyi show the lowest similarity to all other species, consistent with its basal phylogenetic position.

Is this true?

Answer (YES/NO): NO